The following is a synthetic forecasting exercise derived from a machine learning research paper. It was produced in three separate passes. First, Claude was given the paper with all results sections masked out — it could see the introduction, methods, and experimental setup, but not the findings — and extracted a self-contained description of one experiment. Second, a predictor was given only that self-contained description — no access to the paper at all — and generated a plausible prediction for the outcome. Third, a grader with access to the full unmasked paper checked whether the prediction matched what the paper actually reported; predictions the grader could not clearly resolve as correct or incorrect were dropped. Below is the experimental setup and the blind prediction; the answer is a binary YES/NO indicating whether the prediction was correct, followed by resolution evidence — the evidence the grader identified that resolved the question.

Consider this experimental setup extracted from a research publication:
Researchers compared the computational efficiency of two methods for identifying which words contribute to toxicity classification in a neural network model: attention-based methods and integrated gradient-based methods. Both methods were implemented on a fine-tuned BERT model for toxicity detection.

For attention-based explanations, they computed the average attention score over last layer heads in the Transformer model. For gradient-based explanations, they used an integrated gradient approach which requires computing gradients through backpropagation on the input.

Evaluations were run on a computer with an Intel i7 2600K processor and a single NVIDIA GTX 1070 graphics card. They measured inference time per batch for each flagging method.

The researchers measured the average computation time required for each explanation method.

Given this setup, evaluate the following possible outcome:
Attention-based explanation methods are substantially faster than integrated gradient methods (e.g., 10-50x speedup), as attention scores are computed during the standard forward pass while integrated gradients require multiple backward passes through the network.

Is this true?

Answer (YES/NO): YES